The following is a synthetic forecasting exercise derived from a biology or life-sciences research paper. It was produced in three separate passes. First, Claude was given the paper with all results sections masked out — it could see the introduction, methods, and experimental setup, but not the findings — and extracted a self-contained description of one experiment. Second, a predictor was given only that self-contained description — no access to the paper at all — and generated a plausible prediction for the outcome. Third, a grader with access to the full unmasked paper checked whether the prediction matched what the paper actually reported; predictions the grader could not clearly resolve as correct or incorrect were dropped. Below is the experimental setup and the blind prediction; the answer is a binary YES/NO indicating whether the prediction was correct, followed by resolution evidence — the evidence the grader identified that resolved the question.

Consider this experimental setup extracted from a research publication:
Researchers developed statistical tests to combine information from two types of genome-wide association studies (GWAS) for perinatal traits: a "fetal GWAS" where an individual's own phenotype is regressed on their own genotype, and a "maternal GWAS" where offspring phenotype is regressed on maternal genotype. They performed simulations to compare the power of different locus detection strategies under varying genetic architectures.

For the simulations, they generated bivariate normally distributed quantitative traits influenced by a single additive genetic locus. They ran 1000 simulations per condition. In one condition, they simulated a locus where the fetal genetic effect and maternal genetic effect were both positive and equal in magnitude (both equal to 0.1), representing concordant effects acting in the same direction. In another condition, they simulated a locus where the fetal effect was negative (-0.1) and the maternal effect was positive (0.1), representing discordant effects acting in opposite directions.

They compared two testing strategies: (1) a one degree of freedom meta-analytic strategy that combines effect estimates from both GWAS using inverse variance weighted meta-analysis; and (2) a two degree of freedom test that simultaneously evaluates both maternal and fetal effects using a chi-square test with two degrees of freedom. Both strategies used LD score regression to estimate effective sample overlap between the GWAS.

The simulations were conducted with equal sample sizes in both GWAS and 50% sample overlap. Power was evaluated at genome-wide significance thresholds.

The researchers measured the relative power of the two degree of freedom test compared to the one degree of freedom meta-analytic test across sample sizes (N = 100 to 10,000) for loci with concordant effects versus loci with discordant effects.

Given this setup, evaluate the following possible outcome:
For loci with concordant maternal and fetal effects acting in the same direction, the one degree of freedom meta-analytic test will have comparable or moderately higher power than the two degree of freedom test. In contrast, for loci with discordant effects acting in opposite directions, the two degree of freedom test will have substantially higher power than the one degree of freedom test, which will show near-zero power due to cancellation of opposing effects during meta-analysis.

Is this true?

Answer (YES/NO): YES